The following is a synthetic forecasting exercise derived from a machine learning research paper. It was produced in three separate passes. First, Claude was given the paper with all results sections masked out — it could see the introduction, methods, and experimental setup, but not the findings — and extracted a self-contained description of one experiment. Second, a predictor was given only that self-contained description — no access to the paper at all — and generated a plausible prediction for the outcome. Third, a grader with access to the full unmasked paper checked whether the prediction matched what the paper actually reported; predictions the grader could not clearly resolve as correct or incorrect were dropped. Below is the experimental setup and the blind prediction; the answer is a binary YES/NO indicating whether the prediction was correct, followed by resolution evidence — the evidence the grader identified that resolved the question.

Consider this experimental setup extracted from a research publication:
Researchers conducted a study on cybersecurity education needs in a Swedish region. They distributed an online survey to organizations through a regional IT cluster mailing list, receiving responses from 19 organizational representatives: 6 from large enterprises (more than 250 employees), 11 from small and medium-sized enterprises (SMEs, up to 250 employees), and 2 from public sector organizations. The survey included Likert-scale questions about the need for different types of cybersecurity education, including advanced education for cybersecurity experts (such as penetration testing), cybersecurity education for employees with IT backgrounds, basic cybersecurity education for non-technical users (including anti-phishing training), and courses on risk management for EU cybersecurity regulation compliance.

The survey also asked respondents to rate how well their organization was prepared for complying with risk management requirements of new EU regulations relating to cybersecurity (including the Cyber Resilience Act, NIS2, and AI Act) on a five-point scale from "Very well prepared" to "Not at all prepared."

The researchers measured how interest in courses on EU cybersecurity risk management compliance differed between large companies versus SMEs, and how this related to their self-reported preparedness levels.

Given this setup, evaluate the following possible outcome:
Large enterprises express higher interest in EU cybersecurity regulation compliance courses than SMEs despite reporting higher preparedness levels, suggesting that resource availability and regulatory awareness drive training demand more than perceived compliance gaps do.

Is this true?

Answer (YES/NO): NO